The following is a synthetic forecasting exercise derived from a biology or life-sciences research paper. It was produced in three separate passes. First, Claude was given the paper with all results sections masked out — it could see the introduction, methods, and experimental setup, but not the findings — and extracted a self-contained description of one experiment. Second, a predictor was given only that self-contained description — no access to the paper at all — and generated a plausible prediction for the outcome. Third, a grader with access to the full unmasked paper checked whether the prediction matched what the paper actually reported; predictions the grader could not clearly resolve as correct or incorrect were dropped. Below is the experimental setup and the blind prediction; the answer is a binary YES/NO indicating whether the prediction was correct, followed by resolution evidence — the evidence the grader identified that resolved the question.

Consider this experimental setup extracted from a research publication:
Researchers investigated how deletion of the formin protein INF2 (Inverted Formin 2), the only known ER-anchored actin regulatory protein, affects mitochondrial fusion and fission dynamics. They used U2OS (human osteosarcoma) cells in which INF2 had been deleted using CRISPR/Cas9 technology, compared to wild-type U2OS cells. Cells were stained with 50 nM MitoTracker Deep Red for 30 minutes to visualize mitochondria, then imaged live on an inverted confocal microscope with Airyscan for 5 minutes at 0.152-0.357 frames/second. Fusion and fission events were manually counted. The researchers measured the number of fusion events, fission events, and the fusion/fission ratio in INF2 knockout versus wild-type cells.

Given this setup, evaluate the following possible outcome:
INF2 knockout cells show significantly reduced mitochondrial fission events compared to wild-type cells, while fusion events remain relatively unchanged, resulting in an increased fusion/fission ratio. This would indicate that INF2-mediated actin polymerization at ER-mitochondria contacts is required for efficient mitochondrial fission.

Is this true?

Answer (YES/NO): NO